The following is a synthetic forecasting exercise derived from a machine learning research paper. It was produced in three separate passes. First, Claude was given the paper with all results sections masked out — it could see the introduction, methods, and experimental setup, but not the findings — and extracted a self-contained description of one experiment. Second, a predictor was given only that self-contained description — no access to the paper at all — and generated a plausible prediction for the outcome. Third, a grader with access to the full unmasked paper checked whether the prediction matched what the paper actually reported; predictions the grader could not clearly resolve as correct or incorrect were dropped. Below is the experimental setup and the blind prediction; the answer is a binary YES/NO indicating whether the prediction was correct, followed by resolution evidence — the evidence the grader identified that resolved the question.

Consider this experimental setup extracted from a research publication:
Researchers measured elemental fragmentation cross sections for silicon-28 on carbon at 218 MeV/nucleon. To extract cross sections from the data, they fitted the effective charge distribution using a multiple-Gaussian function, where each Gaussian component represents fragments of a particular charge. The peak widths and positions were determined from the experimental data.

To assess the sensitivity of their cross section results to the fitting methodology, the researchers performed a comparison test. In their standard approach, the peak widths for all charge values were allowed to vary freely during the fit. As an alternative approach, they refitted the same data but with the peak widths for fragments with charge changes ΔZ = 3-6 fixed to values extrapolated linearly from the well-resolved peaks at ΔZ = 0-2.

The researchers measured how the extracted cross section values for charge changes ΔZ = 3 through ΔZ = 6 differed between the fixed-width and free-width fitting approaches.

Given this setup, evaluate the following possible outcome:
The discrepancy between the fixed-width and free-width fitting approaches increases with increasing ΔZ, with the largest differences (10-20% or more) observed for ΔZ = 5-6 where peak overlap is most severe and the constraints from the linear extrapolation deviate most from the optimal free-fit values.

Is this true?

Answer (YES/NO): NO